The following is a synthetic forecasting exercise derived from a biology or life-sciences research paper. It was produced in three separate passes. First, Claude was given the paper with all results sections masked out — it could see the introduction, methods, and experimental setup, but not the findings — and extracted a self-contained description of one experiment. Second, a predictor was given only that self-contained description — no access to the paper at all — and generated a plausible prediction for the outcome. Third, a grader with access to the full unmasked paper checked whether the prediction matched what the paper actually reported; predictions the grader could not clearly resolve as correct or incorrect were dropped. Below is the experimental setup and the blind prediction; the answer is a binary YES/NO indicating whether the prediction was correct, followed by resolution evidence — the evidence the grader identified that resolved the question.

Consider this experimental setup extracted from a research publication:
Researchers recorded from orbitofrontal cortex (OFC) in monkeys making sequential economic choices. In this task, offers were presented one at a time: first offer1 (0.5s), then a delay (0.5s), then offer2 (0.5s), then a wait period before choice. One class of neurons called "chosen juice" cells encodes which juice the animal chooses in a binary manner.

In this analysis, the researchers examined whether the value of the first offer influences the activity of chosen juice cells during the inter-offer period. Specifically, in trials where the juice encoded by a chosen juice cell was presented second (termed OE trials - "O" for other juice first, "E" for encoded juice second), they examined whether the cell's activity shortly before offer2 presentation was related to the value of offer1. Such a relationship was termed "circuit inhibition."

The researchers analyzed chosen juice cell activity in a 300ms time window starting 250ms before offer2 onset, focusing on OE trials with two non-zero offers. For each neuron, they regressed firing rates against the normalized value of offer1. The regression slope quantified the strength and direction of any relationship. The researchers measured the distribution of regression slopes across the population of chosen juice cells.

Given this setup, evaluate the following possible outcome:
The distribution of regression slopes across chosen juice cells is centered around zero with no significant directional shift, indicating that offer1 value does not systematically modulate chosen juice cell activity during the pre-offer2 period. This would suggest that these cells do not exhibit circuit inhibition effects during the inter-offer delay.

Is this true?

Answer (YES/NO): NO